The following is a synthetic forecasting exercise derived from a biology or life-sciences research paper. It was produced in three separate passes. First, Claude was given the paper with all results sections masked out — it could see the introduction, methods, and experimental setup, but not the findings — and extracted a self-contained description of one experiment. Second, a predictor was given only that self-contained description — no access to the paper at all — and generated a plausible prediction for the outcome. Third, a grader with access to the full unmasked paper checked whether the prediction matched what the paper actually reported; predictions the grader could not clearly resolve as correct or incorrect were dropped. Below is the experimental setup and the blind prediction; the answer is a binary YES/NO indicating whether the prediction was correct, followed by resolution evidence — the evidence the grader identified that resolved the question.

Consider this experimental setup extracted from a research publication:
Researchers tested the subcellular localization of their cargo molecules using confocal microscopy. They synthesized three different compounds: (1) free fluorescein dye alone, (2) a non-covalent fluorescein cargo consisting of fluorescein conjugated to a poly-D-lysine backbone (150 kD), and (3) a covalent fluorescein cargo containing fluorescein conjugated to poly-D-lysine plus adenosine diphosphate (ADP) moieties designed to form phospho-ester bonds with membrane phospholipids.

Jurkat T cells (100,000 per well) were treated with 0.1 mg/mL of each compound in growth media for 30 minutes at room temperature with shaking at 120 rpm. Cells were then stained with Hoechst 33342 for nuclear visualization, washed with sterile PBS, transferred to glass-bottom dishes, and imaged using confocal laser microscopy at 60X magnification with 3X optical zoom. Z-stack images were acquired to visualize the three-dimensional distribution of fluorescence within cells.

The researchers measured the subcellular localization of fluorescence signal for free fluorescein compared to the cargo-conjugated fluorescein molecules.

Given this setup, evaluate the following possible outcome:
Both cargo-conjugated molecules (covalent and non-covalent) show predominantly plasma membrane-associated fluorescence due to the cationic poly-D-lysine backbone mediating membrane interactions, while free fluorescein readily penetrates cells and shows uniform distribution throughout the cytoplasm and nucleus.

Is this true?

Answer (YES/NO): NO